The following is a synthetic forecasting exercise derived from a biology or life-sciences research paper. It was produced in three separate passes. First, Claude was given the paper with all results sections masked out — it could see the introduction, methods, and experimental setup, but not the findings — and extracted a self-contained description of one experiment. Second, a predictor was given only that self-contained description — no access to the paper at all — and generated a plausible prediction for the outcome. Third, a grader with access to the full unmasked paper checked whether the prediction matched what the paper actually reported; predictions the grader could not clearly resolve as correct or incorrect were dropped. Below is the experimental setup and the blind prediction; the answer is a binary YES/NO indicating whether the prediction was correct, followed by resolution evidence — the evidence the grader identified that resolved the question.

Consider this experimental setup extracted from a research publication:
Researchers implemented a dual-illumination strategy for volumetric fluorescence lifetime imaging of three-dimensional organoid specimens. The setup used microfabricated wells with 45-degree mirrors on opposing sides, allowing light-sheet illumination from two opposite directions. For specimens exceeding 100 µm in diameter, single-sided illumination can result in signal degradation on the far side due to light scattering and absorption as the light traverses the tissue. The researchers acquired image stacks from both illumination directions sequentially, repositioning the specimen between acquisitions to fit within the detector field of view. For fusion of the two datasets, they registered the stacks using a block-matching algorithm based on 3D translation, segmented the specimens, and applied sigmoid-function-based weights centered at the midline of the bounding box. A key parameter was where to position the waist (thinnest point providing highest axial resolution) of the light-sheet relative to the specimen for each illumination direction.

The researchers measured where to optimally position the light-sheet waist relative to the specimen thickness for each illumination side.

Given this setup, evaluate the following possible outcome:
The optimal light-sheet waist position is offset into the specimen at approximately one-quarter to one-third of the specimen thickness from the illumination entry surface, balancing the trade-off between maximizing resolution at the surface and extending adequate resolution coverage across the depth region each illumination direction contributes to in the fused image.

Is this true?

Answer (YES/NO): YES